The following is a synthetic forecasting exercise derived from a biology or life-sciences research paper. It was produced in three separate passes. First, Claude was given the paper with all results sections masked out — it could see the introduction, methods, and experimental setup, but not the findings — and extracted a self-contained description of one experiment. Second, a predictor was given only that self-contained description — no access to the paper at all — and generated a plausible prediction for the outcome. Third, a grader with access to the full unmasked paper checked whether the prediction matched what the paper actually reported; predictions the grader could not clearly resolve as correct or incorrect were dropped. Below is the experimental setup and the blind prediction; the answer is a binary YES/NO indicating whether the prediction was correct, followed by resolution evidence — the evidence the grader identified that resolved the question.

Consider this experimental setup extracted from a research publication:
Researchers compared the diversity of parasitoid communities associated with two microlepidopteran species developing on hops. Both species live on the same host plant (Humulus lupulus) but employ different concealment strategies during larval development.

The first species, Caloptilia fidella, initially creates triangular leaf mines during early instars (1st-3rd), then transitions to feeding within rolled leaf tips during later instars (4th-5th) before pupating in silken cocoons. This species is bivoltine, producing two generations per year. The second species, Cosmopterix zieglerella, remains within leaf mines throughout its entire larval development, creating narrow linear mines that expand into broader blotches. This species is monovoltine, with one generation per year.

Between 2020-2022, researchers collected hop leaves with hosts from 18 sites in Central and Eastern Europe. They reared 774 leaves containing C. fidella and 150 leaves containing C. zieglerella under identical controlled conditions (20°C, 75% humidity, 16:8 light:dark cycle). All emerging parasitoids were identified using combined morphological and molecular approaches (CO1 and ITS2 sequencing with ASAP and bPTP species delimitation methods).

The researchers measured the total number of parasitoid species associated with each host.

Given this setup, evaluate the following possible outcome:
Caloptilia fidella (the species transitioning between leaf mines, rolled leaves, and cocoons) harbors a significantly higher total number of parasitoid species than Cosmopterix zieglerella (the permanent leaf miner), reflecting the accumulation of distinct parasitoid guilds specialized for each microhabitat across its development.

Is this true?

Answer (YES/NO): YES